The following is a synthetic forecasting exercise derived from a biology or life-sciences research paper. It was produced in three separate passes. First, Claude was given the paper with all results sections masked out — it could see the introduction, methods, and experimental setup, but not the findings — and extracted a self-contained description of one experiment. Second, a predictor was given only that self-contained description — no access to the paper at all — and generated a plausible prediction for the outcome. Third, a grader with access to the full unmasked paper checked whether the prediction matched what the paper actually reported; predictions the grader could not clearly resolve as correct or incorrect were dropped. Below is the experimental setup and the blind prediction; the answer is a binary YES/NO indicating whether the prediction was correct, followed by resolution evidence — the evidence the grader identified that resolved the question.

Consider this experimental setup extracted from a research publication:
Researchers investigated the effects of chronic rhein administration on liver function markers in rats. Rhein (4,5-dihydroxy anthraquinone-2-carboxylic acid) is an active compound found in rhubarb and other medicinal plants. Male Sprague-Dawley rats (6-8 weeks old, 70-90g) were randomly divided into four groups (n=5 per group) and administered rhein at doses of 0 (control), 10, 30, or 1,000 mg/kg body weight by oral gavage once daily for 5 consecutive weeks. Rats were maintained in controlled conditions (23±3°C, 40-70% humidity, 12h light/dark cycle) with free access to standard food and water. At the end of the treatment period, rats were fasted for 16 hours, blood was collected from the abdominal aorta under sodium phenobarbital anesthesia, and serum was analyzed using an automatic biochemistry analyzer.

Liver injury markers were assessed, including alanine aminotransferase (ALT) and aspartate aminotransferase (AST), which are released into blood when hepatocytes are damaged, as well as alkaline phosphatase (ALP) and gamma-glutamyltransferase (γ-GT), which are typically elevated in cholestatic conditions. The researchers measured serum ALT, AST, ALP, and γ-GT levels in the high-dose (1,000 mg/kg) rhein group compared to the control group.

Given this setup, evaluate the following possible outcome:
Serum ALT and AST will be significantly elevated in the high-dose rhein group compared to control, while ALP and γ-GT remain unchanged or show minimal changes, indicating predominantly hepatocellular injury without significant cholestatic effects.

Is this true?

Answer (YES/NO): NO